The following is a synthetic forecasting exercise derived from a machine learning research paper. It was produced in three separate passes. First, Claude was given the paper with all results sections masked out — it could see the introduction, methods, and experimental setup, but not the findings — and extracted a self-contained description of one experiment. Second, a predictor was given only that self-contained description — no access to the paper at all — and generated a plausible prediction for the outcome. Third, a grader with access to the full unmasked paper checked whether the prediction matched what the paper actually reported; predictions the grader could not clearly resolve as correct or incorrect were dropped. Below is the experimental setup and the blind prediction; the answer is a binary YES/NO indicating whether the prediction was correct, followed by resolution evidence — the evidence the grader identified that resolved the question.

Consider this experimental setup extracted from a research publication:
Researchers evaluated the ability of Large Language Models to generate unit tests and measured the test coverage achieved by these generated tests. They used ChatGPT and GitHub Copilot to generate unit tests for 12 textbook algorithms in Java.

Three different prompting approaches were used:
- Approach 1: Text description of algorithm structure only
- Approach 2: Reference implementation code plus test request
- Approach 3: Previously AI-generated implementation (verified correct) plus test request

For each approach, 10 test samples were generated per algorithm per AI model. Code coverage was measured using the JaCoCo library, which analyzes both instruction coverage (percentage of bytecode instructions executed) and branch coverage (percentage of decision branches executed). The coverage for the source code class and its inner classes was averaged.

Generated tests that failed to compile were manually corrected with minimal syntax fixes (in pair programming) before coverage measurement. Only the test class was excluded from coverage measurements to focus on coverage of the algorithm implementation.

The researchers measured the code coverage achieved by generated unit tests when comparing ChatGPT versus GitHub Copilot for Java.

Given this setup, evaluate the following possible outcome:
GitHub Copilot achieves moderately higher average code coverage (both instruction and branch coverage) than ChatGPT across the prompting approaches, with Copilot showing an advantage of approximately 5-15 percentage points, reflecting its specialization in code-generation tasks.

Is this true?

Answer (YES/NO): NO